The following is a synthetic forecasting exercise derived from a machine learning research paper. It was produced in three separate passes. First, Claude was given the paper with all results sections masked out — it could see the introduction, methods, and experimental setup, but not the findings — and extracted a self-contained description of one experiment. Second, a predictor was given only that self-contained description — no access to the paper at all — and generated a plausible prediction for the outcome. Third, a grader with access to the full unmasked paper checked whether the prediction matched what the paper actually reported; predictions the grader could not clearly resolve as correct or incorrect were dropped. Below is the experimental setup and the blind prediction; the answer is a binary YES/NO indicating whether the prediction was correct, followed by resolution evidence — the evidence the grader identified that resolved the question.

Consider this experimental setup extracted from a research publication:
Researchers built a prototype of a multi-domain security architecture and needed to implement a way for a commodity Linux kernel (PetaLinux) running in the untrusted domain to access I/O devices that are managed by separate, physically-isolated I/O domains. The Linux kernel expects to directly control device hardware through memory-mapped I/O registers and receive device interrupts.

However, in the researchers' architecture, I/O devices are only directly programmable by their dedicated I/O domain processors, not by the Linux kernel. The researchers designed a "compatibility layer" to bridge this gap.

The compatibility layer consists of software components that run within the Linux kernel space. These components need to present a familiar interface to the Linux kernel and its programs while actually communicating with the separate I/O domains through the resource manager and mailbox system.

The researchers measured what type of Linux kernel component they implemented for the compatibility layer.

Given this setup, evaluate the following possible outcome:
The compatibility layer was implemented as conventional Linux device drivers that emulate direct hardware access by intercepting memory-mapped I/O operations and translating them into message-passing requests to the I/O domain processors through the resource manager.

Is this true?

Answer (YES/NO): NO